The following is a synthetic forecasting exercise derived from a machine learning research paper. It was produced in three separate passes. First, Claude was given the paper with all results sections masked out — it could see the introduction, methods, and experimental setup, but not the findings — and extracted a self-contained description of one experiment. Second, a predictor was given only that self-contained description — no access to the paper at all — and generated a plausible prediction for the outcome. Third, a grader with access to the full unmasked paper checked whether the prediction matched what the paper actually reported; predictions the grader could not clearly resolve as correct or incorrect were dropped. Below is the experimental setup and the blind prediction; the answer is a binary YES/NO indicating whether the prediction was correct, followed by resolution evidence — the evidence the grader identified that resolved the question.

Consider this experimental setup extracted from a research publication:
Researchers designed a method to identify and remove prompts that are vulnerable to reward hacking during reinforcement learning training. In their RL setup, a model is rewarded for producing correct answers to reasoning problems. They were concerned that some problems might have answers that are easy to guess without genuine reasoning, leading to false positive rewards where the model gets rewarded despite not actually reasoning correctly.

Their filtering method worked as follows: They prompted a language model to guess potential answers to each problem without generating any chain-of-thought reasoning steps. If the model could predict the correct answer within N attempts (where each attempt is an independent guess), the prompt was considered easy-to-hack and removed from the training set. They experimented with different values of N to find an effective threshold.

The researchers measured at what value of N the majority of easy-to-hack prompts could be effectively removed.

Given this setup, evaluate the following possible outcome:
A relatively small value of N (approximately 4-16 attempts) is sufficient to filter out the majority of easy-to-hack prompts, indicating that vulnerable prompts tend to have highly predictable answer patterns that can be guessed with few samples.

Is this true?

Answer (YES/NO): YES